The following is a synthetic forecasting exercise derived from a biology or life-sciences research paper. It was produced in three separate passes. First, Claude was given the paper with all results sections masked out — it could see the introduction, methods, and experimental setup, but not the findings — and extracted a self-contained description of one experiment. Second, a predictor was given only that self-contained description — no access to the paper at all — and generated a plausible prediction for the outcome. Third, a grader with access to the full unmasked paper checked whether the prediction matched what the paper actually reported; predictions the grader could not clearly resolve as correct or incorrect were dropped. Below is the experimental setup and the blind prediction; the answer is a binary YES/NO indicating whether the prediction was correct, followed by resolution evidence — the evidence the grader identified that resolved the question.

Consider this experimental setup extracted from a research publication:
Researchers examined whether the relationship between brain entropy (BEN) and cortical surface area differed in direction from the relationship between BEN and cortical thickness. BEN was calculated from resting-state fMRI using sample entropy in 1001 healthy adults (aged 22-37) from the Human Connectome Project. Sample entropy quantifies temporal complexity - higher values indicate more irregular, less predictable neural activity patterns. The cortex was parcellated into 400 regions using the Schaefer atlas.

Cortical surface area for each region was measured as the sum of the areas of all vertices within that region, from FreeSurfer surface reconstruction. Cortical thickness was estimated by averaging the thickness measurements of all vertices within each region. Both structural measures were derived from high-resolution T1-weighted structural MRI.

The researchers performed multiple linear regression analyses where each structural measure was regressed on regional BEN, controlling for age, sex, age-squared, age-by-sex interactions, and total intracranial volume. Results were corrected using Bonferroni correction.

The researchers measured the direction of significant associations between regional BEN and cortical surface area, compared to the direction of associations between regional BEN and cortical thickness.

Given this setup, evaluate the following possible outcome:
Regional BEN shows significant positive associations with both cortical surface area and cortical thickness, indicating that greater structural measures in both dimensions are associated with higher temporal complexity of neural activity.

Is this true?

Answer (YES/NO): NO